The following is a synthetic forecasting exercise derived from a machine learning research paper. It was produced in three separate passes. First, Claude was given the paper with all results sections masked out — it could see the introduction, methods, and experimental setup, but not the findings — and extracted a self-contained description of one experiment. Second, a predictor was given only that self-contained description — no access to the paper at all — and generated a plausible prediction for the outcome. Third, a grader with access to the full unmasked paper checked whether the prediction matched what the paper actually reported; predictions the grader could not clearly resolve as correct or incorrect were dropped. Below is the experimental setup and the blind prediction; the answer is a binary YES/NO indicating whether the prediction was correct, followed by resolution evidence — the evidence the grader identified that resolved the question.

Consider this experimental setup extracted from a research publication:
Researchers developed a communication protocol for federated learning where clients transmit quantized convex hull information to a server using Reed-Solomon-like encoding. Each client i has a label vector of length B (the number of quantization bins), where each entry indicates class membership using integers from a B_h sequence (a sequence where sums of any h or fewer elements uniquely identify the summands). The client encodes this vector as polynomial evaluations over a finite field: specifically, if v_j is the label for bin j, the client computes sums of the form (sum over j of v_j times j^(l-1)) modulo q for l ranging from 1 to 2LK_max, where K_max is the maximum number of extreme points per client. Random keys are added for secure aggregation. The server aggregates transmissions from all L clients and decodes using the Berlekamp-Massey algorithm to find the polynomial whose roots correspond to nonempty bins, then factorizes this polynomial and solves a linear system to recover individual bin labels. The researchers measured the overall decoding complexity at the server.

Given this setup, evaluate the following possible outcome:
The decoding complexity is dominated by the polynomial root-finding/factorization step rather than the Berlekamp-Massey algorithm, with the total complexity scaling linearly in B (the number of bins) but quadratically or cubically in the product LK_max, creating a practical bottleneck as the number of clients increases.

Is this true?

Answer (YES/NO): NO